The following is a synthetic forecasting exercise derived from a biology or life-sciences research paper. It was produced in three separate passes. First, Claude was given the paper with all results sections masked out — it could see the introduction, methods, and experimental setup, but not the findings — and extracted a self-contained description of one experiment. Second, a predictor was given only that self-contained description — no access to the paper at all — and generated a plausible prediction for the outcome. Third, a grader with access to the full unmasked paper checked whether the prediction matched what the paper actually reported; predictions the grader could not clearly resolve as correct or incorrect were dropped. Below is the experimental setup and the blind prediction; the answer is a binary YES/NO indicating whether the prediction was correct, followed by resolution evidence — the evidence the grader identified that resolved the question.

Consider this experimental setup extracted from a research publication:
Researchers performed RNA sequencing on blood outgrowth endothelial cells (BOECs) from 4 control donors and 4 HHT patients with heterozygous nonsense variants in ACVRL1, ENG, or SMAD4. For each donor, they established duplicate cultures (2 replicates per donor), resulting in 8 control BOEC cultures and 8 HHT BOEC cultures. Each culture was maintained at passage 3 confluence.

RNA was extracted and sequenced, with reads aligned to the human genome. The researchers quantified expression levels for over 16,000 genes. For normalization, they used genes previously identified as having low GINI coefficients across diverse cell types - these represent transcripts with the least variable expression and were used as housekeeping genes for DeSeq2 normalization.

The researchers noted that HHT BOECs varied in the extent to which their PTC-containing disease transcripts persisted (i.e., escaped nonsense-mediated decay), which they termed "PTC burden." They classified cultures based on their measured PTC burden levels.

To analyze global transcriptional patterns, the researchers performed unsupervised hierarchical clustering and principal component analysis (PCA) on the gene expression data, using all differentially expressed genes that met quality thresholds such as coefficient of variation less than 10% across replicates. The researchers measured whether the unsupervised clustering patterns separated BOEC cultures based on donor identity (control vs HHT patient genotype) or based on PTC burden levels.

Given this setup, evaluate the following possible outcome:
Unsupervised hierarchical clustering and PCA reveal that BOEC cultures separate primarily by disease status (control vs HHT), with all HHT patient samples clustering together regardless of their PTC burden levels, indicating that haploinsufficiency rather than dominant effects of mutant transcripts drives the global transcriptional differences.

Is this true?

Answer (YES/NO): NO